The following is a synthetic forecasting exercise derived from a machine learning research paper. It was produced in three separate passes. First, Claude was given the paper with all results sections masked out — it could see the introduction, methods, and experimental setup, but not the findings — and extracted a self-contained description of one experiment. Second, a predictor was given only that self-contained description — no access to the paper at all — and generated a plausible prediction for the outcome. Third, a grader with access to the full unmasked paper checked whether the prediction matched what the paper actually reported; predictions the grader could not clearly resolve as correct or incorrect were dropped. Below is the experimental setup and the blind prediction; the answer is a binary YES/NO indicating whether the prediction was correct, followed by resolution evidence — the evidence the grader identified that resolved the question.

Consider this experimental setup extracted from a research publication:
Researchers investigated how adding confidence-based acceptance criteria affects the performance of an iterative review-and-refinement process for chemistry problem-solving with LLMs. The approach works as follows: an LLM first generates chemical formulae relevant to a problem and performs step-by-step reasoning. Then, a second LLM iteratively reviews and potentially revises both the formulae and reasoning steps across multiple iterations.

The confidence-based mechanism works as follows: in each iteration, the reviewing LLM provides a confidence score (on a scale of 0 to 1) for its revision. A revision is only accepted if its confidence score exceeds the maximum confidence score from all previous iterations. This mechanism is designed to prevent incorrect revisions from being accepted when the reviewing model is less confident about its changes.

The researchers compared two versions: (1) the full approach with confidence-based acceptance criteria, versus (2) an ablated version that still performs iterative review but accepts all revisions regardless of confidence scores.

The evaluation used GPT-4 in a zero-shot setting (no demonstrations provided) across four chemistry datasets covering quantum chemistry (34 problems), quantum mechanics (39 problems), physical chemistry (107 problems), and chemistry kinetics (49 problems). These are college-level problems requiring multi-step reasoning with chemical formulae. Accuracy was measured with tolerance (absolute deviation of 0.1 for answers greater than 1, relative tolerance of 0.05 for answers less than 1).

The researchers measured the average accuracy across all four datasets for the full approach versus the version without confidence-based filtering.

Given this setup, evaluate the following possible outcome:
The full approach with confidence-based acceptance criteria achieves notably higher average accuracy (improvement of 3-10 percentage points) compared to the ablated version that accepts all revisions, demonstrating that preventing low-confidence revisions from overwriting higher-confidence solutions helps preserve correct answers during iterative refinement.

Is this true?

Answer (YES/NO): NO